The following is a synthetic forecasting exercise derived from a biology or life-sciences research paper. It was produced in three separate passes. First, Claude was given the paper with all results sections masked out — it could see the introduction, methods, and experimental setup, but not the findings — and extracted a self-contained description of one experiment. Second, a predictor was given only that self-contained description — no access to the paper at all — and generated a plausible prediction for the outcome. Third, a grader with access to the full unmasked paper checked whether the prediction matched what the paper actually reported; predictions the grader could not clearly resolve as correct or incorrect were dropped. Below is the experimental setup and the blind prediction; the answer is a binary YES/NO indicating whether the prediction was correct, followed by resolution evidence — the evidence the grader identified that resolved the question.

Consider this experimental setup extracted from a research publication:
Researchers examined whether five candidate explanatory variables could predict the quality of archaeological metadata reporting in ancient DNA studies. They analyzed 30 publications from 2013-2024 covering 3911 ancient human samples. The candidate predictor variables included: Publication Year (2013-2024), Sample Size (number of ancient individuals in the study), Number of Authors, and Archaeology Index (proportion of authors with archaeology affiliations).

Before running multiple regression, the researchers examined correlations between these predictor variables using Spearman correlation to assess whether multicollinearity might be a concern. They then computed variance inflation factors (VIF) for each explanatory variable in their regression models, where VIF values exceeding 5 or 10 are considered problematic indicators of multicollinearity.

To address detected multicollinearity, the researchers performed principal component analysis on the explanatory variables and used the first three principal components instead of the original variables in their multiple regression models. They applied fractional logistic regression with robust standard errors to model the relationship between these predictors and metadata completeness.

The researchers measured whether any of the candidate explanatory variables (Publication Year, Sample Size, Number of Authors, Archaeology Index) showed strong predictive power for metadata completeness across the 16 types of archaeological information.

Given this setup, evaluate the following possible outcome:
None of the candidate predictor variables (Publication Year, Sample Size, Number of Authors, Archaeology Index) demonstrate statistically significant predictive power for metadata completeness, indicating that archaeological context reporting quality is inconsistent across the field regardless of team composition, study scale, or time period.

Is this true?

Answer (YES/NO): NO